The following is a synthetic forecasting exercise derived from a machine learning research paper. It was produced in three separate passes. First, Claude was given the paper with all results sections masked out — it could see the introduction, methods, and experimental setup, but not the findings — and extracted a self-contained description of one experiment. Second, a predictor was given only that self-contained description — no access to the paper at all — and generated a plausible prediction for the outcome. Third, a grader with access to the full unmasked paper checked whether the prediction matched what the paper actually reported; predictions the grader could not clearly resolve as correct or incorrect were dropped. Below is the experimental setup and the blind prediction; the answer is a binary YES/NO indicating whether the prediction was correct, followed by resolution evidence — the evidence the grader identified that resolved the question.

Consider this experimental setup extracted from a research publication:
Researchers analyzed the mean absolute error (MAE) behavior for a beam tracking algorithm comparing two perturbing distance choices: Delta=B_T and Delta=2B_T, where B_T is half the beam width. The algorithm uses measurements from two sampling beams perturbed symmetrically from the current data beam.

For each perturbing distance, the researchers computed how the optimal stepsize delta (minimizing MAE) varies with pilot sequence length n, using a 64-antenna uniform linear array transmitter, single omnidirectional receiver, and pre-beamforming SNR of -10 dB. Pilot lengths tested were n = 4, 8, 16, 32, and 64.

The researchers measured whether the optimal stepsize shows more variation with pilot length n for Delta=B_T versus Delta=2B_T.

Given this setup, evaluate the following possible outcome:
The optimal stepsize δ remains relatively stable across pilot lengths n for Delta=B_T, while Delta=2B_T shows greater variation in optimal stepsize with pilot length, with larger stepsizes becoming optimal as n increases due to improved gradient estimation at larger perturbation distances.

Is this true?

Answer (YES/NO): YES